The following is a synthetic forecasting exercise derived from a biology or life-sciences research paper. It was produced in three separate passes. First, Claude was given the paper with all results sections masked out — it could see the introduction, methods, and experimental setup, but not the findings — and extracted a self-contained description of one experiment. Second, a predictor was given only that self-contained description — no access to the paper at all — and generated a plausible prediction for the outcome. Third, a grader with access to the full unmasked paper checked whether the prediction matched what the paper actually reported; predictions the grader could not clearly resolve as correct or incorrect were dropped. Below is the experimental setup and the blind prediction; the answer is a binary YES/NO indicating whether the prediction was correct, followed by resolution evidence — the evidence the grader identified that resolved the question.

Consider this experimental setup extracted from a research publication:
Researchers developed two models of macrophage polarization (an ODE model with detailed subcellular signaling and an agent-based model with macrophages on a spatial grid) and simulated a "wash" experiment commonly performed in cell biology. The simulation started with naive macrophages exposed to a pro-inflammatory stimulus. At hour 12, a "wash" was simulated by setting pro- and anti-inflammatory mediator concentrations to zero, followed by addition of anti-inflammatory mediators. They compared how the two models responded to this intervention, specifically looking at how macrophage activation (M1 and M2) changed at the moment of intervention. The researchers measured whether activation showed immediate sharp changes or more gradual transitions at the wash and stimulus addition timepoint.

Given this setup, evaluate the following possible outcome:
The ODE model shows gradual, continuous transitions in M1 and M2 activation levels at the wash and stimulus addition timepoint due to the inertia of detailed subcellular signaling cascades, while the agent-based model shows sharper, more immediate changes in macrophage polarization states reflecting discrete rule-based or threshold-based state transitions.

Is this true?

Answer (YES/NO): NO